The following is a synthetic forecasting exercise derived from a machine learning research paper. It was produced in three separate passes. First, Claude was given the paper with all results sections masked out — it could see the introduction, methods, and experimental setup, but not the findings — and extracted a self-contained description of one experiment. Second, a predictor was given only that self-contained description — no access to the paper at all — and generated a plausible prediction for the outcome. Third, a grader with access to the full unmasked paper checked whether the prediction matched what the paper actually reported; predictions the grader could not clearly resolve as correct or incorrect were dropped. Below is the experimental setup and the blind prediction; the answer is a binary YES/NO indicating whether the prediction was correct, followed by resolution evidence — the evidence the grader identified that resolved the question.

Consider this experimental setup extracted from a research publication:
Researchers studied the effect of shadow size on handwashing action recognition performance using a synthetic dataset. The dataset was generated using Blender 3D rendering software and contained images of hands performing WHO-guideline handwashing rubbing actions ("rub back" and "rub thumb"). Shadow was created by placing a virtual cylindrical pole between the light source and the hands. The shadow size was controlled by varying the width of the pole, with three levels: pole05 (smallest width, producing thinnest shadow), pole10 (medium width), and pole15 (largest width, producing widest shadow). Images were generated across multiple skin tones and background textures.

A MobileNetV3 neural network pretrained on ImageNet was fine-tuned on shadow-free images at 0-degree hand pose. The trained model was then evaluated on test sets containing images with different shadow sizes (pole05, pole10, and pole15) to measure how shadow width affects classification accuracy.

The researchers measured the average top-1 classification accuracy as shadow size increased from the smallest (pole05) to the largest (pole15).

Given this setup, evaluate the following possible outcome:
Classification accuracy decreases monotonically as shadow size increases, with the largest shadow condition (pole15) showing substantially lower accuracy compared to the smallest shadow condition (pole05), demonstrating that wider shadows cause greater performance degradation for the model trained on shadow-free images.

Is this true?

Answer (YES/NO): YES